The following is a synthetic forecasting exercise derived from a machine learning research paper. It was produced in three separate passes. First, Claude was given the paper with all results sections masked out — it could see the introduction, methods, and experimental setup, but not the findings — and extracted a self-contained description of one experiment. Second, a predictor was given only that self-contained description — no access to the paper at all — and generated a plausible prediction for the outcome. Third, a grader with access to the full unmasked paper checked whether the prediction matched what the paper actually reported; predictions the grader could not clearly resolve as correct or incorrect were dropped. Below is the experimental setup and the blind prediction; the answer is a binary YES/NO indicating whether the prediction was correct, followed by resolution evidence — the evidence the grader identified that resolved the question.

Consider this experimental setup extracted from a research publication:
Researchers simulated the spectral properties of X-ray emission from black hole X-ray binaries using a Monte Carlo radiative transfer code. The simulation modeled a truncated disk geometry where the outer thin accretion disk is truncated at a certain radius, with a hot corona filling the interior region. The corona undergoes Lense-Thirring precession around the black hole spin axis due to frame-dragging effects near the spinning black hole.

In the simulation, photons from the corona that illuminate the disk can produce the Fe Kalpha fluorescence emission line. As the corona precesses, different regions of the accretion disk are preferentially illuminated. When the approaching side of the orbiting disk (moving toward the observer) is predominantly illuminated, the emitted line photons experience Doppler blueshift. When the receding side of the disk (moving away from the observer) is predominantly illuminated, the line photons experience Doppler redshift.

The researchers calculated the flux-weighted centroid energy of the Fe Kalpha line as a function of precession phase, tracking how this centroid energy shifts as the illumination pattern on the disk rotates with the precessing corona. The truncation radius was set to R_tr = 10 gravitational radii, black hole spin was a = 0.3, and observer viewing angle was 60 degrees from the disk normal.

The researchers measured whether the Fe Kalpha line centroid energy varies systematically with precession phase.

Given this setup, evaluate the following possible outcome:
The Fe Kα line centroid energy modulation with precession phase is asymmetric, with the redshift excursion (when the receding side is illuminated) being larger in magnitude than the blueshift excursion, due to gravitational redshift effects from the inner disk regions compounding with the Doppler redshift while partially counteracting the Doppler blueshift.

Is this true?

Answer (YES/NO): NO